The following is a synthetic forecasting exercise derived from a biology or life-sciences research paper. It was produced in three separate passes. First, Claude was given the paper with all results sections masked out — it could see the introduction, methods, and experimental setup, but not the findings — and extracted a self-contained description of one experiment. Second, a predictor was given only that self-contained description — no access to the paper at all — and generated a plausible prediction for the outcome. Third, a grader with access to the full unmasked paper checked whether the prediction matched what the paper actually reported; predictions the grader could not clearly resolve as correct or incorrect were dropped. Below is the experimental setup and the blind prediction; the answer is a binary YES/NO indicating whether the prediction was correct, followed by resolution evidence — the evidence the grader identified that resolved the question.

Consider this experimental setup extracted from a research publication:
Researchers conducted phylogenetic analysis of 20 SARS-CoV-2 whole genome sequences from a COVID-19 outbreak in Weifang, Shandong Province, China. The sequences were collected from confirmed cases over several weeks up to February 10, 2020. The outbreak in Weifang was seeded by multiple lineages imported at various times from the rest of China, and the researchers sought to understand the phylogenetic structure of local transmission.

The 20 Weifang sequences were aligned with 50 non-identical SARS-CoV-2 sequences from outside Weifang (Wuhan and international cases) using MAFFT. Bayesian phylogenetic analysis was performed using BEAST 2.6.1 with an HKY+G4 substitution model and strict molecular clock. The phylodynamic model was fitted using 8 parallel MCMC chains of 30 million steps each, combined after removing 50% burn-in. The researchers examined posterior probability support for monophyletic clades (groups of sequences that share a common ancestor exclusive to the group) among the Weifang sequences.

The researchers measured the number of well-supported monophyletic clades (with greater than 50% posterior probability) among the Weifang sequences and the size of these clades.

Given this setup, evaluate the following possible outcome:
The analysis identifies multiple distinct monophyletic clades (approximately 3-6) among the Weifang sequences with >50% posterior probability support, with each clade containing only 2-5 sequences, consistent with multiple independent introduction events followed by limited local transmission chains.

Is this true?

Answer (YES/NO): YES